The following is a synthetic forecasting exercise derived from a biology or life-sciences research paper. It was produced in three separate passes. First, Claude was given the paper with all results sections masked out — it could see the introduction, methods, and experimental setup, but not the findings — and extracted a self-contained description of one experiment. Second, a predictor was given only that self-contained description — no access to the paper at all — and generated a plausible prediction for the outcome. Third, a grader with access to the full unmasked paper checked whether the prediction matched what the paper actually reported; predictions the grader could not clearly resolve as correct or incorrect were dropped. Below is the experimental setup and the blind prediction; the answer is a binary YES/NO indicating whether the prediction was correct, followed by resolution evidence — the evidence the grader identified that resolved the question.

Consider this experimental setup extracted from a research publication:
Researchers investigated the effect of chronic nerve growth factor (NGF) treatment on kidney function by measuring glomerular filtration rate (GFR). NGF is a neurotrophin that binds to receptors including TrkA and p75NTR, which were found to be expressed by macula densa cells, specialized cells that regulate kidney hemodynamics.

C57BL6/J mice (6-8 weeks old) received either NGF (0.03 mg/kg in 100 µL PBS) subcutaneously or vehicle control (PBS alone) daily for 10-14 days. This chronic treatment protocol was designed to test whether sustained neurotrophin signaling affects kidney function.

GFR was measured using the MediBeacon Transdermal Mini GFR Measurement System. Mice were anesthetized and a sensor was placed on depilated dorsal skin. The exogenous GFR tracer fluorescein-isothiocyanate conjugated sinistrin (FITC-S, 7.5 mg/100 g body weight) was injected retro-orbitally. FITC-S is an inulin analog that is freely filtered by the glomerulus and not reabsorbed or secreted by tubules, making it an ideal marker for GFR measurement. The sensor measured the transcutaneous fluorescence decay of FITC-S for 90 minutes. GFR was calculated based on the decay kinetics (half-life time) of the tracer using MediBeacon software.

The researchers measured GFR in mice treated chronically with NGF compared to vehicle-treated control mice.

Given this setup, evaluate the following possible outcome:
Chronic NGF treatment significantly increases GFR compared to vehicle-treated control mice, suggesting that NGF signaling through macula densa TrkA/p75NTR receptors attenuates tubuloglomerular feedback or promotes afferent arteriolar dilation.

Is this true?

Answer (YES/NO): YES